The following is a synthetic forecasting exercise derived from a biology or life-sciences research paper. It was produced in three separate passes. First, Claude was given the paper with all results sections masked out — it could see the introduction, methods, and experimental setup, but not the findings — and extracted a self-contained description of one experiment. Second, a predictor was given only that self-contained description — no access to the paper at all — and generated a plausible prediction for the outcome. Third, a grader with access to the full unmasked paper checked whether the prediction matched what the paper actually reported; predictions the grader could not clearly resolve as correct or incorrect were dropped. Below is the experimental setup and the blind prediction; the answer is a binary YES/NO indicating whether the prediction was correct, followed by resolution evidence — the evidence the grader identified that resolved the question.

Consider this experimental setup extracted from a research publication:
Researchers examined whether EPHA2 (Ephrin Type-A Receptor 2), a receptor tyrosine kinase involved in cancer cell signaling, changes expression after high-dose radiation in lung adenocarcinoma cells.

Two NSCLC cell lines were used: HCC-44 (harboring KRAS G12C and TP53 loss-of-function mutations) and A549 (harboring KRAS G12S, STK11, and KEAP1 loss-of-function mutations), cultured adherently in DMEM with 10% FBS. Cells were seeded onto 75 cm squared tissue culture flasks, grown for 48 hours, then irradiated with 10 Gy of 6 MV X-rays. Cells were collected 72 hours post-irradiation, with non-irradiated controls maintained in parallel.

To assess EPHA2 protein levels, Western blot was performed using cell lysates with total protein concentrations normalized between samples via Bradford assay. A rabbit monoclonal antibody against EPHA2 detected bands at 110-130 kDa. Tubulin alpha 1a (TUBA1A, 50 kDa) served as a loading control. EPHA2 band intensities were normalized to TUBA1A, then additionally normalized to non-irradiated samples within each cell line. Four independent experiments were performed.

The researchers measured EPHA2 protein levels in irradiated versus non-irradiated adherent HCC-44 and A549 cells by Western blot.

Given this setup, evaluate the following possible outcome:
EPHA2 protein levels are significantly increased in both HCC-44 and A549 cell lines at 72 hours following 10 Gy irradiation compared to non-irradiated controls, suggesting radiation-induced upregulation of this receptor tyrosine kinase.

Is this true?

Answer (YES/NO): NO